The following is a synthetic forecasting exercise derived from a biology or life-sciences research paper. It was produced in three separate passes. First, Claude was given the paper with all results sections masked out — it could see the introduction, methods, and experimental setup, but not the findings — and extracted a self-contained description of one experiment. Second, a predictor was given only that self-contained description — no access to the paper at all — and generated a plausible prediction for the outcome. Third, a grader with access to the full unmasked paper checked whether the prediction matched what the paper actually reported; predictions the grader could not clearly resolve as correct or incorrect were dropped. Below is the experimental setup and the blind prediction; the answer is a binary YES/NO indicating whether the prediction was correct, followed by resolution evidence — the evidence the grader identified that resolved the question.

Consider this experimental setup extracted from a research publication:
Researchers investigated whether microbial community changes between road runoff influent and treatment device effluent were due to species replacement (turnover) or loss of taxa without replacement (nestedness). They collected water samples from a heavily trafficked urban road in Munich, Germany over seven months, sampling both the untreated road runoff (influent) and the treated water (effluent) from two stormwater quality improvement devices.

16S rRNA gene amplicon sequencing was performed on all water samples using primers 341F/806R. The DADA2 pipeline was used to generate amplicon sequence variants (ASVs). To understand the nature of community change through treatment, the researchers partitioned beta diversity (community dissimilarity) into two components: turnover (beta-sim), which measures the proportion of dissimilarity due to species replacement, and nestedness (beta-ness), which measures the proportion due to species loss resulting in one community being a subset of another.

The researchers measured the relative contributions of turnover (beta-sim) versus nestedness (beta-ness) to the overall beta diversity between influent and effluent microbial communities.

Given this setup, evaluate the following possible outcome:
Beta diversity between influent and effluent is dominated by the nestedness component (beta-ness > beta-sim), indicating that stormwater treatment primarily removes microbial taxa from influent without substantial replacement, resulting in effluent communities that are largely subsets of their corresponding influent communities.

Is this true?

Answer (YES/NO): NO